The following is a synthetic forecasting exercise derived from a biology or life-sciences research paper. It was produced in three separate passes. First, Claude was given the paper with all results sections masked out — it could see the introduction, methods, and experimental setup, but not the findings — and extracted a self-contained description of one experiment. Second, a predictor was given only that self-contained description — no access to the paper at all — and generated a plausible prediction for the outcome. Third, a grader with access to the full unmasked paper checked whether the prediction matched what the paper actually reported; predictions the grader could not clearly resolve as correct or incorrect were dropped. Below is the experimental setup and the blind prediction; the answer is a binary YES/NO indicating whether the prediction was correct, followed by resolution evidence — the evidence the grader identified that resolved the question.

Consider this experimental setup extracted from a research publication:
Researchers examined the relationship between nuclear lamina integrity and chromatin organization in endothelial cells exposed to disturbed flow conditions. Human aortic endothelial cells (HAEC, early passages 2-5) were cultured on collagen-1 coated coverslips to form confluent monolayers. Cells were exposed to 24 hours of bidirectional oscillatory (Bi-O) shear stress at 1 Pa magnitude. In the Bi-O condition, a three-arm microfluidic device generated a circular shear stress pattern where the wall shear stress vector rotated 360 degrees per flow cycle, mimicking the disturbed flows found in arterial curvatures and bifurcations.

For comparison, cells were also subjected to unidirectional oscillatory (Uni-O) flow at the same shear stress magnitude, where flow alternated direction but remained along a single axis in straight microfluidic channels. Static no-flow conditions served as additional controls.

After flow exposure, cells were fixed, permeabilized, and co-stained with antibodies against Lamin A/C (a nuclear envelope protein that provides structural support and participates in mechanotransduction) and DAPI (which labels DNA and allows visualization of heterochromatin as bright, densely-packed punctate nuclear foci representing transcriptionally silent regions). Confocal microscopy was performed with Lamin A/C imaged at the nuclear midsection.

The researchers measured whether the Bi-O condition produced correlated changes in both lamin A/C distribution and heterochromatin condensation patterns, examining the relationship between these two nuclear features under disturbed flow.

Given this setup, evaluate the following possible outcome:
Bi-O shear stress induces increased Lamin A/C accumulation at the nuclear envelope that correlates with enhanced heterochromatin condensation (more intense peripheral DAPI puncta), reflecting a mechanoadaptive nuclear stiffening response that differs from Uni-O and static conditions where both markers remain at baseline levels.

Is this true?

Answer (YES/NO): NO